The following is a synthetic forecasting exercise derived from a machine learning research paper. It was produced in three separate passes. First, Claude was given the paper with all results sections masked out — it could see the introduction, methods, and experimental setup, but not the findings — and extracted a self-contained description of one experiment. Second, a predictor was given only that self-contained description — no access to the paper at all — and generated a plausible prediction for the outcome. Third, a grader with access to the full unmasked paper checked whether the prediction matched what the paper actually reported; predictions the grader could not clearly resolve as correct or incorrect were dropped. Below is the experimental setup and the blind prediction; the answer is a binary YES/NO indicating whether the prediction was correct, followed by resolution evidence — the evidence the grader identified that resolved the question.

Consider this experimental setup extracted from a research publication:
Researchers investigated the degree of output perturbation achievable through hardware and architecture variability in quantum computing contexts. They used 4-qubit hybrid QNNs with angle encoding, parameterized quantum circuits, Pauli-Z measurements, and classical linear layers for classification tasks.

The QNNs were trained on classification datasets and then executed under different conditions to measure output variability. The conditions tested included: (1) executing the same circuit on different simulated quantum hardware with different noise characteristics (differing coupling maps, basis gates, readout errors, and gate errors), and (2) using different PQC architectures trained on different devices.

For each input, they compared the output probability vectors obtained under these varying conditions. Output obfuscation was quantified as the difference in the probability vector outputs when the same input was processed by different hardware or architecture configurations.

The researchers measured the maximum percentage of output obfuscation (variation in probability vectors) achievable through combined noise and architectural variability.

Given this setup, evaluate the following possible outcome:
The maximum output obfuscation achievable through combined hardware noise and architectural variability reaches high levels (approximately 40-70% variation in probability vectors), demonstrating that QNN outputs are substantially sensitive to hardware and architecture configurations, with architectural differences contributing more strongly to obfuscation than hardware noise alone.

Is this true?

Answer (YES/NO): NO